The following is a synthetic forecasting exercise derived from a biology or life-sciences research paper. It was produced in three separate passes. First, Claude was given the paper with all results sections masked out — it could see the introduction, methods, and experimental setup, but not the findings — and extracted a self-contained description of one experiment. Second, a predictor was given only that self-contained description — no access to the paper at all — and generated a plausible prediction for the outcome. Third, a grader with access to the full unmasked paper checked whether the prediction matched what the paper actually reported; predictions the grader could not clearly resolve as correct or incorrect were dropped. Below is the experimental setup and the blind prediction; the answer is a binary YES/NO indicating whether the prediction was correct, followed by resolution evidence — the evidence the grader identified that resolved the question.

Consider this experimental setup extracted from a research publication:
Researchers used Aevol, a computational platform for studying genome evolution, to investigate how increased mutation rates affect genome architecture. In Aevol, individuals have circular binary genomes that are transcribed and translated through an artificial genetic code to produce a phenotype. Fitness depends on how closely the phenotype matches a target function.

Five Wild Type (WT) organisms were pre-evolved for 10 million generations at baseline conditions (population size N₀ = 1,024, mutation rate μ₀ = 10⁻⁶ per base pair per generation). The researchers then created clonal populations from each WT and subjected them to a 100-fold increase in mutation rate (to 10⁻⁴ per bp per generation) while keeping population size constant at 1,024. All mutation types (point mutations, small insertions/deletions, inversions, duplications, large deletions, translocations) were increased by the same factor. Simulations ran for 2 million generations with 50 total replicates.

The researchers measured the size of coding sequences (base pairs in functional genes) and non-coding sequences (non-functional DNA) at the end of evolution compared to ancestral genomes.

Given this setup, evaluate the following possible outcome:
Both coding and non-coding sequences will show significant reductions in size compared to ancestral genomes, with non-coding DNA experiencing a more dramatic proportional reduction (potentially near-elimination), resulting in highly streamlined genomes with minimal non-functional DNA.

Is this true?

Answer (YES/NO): NO